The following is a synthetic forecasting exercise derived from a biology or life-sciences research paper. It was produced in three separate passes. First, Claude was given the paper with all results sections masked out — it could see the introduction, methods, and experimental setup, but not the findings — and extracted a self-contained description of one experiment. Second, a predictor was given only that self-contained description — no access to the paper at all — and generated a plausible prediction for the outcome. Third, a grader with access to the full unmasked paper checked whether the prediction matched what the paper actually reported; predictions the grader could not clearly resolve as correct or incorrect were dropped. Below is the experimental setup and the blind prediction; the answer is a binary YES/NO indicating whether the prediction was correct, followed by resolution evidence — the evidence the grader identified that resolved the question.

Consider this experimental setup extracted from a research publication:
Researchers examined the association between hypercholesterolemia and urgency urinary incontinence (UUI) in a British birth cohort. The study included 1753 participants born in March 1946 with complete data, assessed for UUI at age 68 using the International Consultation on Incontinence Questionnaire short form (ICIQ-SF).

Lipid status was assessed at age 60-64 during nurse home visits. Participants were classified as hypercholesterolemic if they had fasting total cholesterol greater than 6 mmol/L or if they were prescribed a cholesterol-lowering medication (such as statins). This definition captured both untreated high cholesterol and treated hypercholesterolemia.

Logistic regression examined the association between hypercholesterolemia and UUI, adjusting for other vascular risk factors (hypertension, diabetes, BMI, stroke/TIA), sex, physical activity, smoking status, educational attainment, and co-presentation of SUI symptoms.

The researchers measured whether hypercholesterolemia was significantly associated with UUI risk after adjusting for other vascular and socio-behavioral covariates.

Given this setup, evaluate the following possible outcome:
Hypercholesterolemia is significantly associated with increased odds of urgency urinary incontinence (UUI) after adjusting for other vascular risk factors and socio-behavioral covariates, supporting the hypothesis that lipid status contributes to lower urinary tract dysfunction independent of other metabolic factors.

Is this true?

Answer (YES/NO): NO